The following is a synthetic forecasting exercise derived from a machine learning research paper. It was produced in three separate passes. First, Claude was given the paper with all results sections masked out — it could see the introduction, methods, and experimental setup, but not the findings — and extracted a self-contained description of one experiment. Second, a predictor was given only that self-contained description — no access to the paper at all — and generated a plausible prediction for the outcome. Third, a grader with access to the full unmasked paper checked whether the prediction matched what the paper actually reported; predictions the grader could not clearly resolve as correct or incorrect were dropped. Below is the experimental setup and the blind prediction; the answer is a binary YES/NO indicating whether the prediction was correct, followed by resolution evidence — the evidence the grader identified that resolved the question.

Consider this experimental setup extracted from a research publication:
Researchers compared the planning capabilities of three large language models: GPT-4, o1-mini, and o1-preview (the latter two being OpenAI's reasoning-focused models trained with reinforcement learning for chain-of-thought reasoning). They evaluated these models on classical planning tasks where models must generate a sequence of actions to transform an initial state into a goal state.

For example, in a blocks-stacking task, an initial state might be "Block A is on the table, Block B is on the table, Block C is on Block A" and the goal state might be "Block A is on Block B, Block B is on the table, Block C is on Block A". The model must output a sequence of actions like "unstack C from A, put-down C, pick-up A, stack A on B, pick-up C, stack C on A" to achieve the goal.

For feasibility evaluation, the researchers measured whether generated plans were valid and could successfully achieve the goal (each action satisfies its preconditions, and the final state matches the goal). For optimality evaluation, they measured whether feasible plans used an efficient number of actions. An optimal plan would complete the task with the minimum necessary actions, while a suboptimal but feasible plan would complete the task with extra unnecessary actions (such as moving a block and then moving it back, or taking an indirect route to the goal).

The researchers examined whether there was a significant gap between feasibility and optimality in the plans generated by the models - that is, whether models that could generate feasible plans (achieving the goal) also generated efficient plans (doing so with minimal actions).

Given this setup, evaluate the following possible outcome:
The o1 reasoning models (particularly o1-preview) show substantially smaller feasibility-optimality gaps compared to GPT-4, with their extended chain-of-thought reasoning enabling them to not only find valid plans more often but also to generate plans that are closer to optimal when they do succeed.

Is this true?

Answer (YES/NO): NO